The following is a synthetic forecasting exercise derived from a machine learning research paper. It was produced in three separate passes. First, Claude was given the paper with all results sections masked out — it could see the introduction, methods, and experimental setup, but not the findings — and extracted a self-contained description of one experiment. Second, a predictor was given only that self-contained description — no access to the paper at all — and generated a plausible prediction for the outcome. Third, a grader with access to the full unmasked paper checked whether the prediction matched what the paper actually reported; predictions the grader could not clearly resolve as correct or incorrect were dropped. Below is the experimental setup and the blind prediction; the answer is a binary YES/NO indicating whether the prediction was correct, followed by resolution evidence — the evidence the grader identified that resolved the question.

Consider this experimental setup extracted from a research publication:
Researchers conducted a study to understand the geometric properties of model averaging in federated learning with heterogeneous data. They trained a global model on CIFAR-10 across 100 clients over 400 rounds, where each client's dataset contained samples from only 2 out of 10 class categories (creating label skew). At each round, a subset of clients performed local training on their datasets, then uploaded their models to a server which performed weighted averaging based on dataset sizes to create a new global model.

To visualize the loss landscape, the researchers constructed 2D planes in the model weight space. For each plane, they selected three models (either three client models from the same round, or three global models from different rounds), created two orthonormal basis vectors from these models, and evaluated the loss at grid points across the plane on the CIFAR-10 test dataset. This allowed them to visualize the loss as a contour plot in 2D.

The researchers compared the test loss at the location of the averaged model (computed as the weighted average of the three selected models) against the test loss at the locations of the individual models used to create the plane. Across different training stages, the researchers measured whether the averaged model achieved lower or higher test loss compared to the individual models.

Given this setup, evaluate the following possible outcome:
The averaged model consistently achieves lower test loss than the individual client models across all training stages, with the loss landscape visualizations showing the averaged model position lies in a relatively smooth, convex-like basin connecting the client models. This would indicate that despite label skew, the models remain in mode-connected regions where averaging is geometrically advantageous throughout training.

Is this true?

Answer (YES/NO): YES